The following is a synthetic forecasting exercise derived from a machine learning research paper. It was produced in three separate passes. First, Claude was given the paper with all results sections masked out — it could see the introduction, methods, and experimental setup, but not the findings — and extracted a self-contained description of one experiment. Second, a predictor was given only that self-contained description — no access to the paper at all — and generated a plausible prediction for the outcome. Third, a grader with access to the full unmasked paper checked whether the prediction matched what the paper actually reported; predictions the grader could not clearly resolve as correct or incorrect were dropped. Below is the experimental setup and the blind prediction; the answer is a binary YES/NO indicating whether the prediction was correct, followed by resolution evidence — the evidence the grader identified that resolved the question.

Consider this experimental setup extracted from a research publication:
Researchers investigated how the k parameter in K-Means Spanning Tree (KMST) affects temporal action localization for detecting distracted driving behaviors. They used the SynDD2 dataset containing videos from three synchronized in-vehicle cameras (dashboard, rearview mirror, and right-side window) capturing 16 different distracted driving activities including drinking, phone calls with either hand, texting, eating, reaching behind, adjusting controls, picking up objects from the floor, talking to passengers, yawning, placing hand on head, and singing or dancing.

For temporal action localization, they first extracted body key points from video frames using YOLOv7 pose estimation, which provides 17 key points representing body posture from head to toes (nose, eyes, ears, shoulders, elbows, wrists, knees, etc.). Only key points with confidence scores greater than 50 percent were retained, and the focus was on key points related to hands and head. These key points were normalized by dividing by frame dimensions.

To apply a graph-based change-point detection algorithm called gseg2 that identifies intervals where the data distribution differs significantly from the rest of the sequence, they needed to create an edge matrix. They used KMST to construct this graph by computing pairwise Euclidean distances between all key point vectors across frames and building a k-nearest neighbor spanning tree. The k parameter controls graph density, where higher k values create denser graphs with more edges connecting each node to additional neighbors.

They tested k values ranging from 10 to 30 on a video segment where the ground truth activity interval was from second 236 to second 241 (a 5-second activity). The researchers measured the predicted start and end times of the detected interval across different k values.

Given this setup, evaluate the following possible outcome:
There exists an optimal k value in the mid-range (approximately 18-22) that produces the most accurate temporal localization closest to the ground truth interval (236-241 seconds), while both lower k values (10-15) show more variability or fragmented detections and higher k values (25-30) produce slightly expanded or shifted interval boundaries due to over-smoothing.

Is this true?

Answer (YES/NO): NO